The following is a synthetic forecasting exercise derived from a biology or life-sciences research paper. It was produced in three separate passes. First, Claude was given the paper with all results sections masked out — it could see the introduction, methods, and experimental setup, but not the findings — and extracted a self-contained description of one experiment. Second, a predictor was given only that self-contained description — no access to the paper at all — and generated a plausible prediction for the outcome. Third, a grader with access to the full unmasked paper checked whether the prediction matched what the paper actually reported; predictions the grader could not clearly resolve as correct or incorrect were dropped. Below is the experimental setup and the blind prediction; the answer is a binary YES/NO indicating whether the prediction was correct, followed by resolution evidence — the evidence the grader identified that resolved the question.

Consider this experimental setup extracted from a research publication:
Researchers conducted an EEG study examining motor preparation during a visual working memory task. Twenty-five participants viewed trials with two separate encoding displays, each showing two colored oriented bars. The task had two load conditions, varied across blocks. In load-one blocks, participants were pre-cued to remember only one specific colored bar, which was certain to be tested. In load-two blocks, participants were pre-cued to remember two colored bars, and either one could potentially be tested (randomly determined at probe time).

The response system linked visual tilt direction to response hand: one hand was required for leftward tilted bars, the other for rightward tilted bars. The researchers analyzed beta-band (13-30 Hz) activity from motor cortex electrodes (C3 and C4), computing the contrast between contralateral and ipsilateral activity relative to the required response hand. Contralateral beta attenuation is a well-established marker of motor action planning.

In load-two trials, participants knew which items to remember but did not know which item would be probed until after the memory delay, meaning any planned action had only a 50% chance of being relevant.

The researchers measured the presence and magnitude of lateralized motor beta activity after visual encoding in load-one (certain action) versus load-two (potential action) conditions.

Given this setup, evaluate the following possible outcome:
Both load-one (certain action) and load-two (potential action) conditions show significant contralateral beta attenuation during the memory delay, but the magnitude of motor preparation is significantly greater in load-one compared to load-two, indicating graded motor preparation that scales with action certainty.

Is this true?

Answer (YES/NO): NO